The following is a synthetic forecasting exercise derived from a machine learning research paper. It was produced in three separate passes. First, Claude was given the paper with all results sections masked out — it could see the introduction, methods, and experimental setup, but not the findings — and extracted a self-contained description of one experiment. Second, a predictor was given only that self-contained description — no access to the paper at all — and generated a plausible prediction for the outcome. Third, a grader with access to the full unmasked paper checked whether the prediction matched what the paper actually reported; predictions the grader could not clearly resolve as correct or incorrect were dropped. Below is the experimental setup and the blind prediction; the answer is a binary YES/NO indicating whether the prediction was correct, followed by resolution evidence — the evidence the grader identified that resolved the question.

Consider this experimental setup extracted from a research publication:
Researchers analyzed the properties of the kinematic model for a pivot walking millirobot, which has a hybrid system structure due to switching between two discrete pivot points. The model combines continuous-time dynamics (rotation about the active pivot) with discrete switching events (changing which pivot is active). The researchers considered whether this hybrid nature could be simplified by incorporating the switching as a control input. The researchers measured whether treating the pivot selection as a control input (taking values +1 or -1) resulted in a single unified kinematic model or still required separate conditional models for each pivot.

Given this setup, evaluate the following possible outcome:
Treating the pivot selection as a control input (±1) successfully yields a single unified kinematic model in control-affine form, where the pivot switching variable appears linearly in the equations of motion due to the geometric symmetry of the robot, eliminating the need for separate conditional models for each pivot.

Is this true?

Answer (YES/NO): YES